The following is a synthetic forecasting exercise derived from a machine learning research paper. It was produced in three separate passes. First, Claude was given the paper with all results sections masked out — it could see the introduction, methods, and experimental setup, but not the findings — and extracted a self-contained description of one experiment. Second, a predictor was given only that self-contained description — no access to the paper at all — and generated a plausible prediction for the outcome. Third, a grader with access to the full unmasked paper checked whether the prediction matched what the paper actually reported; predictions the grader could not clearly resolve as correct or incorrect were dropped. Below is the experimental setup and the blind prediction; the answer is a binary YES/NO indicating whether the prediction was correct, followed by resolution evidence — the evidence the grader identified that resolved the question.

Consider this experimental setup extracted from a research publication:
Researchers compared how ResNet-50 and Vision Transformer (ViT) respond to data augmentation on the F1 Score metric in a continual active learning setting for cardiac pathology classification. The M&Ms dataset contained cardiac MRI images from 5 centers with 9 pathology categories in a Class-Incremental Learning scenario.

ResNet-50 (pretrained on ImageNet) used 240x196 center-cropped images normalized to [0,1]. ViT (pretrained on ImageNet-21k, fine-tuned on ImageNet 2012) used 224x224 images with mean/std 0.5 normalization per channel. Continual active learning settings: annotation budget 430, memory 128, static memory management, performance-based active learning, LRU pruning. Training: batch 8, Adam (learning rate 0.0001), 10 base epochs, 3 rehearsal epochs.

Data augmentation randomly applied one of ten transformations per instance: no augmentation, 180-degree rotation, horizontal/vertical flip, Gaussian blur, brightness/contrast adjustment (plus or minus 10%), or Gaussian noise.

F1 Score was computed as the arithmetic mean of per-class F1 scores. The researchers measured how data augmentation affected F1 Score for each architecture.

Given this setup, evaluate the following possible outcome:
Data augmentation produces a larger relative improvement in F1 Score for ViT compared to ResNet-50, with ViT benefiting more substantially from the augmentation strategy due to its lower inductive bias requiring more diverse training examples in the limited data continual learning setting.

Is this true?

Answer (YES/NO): NO